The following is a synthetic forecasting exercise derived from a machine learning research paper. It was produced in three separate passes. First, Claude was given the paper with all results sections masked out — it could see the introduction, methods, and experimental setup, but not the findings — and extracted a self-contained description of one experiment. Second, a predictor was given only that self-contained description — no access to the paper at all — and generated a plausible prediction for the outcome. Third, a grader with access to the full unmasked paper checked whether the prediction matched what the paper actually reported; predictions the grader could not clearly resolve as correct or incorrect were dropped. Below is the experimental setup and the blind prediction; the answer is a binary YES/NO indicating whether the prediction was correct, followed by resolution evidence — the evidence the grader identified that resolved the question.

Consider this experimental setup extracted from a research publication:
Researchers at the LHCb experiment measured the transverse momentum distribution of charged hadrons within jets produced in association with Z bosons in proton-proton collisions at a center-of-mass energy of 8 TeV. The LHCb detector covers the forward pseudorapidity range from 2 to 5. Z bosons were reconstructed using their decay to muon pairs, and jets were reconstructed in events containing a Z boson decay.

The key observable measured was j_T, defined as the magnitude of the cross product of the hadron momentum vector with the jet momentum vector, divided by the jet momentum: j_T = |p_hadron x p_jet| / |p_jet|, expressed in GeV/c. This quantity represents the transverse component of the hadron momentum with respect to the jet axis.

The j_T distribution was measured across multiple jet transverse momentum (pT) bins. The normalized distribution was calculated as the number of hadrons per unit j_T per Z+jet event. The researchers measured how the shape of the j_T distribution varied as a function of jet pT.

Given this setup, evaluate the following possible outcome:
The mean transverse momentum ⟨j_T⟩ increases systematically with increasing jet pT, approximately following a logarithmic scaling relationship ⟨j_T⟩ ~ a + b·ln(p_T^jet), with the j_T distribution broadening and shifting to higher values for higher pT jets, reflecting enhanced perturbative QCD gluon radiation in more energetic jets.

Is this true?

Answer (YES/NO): NO